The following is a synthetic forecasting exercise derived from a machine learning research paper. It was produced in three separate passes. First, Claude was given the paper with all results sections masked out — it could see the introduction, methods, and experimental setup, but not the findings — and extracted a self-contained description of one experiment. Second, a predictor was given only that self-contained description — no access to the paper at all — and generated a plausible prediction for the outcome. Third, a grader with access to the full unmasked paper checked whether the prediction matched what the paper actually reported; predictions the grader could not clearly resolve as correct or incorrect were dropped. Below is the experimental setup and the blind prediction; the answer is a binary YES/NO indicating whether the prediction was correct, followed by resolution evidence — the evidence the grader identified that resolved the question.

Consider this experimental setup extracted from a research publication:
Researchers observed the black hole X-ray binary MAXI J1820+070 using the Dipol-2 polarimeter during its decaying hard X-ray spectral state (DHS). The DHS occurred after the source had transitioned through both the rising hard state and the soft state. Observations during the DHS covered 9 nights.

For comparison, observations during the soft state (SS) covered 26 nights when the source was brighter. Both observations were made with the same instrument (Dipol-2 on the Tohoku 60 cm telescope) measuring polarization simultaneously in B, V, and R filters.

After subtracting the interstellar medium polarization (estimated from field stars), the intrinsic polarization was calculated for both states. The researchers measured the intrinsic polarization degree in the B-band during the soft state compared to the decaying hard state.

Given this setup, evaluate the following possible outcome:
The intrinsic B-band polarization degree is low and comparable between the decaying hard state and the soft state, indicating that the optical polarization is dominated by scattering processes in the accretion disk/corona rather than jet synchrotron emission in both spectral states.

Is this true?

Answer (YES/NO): NO